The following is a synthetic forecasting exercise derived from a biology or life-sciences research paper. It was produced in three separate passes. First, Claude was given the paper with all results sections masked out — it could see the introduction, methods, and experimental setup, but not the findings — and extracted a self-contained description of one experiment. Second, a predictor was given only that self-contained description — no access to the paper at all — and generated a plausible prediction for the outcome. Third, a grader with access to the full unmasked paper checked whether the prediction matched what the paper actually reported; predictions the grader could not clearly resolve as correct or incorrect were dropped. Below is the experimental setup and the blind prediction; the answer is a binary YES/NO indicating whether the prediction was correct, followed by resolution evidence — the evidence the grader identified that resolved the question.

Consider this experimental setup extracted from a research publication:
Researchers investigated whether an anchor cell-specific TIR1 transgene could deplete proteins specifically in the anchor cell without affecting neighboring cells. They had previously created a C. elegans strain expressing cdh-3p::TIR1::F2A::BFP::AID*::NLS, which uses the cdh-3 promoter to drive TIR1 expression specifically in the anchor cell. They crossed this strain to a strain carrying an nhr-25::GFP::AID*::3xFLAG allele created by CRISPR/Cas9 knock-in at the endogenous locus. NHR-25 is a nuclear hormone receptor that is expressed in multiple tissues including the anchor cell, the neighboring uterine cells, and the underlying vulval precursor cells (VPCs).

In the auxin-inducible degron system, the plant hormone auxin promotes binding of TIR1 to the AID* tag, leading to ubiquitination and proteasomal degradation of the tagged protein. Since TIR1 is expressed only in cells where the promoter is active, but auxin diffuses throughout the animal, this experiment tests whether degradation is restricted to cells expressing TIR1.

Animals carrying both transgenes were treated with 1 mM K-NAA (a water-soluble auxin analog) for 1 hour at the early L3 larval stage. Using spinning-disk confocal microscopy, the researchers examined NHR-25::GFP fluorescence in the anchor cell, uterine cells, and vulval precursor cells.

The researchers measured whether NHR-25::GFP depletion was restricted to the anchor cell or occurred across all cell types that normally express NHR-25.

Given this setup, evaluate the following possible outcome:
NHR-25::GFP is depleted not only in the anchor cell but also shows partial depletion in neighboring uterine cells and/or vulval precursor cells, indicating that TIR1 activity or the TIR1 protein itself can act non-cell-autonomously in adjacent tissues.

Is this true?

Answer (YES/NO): NO